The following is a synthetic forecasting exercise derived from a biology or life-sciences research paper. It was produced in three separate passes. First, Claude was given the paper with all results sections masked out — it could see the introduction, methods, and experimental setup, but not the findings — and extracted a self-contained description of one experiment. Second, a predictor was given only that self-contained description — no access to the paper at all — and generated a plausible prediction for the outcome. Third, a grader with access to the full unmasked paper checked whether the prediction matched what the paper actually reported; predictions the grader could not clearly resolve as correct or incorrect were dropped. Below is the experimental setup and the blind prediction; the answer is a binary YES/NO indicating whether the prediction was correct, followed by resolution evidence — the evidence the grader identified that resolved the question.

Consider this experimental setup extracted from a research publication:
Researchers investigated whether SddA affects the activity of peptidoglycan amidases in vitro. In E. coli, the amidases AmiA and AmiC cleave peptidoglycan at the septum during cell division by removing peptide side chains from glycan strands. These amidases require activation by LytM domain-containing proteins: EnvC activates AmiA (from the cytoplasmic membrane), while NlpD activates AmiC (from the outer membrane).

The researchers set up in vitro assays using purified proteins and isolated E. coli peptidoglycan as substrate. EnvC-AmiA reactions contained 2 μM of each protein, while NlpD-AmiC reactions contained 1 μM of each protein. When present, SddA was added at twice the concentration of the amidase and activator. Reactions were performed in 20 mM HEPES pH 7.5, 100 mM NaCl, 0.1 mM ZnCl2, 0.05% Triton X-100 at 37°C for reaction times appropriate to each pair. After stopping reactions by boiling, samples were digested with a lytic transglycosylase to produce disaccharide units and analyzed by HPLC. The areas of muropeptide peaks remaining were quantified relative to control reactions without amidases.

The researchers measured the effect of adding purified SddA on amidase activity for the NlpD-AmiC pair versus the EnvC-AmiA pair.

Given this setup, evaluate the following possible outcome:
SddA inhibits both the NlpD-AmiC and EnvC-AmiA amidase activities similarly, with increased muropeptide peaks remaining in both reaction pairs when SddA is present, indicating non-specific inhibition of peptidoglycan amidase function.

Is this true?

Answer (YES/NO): NO